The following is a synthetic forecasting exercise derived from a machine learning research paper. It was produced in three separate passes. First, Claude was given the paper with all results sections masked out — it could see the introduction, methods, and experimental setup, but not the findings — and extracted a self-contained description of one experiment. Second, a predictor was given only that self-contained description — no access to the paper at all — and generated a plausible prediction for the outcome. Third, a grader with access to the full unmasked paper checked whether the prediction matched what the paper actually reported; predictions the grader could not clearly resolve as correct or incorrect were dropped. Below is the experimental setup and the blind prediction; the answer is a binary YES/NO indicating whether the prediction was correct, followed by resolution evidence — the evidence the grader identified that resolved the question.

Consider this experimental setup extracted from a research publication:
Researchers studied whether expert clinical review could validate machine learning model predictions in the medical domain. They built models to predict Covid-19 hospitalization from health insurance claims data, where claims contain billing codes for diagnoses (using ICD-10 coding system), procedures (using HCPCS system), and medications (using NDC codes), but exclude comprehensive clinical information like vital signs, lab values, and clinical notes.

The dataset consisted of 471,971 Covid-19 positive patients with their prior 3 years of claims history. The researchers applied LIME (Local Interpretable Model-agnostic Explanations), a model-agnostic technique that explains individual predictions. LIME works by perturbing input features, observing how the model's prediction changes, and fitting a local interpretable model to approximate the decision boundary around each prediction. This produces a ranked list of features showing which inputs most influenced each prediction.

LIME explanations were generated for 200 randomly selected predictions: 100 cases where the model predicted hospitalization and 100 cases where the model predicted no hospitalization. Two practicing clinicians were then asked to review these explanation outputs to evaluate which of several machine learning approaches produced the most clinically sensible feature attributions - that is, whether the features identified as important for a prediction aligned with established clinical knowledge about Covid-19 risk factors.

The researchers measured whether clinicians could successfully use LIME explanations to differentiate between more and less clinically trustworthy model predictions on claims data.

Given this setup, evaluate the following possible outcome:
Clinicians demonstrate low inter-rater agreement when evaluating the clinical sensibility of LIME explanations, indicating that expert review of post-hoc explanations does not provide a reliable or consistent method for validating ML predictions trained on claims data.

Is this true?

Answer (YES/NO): NO